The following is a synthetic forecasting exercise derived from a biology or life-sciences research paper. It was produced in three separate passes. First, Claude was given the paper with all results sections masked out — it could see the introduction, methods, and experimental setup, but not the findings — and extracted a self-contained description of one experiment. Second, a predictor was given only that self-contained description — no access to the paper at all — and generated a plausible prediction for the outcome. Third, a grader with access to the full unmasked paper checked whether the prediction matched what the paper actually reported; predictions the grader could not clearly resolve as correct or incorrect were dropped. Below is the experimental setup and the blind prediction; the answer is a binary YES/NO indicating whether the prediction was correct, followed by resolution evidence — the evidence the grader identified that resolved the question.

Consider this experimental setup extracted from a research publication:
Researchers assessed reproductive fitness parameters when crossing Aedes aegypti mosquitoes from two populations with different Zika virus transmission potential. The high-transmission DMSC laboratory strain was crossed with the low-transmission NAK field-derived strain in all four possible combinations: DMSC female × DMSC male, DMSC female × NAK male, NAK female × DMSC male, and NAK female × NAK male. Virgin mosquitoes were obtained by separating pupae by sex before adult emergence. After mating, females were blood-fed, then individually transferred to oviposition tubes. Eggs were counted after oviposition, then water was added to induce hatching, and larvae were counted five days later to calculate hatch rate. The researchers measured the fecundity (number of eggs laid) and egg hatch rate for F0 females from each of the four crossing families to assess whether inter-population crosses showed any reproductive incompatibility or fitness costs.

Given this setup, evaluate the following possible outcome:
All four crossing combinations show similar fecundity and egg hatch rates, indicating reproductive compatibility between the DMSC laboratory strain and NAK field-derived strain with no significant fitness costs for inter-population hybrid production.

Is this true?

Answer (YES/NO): NO